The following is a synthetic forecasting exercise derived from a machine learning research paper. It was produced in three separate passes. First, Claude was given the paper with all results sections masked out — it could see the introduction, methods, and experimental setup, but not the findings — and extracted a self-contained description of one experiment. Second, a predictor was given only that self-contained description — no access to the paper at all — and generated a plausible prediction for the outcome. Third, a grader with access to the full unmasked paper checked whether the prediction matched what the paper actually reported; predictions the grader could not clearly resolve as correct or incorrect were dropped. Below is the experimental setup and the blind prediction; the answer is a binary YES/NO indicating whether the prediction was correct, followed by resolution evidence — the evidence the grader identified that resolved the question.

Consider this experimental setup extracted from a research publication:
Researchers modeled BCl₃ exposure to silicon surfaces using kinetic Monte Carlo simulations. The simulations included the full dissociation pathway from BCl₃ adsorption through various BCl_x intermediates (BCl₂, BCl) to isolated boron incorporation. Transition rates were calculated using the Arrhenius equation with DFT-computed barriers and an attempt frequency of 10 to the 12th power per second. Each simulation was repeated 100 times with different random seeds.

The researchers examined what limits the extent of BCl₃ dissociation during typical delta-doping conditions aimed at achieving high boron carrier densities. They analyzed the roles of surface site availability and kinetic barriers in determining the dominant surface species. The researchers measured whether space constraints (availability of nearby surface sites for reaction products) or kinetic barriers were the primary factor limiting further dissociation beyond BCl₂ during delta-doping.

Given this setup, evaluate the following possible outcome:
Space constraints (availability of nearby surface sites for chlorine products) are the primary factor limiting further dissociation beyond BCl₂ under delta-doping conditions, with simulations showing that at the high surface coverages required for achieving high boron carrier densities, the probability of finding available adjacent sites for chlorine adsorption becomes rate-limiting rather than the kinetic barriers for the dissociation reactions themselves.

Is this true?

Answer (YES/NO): YES